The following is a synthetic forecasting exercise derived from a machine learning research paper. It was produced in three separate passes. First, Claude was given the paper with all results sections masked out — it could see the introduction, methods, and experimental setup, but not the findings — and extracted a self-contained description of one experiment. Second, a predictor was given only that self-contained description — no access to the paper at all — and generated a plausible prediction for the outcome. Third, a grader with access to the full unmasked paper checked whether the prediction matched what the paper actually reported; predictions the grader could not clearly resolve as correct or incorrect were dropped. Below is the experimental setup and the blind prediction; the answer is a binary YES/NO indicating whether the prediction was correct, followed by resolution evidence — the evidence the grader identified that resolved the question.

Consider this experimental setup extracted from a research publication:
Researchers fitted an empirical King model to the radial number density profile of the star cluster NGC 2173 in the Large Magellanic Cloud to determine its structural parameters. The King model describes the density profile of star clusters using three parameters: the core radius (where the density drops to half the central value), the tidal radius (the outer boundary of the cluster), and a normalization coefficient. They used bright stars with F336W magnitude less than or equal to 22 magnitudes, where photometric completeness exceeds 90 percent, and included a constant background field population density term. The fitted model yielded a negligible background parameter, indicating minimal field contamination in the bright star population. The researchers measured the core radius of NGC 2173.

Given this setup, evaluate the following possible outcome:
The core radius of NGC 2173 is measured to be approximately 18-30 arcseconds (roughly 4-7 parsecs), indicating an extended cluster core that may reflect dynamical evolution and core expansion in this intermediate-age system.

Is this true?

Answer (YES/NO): NO